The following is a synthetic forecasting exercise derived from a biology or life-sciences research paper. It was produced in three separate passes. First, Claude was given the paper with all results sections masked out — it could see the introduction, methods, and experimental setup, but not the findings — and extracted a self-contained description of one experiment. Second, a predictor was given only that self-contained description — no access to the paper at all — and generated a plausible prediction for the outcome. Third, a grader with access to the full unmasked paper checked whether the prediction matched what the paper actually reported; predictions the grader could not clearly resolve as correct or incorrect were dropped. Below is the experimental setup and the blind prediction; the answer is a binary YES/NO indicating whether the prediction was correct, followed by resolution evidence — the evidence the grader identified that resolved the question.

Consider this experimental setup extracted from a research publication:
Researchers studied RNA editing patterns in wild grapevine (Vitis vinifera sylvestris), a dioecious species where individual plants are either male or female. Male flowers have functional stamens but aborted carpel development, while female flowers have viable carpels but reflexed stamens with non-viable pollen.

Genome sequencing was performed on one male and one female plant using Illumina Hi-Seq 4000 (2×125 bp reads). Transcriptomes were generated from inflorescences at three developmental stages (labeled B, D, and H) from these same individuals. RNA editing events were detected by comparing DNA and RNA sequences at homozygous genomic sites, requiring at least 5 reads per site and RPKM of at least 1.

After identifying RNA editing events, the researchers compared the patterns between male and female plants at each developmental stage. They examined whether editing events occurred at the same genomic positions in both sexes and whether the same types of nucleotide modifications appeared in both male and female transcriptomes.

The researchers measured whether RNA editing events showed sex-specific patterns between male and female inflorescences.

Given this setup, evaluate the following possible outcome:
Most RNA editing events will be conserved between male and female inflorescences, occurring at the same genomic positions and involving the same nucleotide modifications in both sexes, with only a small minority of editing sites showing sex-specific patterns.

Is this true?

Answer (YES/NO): NO